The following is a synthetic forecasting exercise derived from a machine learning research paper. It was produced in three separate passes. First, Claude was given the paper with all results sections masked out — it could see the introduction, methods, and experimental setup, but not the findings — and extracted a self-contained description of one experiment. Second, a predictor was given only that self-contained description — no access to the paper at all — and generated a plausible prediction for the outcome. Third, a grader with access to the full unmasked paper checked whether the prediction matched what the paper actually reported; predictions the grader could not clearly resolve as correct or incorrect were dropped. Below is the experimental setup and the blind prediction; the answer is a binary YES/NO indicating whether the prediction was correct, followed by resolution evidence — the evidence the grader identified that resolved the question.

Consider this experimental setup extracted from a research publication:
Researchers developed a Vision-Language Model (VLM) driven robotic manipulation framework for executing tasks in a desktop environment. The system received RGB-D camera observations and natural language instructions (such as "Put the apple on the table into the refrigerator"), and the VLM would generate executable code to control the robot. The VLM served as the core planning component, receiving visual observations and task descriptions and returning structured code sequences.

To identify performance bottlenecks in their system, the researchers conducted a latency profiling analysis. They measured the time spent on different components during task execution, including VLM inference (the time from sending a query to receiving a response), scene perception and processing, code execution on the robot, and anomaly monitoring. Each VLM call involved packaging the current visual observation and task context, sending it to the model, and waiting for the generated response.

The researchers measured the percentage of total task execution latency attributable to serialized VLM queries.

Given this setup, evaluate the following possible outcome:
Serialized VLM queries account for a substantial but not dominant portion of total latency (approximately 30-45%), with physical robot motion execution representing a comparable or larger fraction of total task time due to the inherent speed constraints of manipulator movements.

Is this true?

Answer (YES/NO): YES